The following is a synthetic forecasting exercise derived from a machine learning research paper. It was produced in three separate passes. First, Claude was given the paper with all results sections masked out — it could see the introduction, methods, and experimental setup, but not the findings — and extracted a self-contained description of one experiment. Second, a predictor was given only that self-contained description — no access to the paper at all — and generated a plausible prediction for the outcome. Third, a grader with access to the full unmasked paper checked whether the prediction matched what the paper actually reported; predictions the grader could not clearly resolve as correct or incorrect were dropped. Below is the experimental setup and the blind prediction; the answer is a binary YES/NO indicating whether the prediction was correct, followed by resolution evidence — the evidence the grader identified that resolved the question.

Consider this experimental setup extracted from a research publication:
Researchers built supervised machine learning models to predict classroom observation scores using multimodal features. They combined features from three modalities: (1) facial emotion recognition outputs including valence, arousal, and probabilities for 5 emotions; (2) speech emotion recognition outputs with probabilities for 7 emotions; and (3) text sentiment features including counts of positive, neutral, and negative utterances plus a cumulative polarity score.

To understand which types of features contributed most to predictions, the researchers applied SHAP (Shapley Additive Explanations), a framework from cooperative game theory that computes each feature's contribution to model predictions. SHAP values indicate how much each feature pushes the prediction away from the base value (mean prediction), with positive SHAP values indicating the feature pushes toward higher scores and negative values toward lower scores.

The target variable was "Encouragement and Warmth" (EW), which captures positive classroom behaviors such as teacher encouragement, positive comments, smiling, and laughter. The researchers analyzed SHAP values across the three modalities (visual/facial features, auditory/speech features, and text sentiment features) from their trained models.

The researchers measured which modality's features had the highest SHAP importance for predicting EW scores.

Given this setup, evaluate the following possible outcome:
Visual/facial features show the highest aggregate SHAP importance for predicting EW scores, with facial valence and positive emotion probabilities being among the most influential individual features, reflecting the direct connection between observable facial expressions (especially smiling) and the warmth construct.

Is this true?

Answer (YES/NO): NO